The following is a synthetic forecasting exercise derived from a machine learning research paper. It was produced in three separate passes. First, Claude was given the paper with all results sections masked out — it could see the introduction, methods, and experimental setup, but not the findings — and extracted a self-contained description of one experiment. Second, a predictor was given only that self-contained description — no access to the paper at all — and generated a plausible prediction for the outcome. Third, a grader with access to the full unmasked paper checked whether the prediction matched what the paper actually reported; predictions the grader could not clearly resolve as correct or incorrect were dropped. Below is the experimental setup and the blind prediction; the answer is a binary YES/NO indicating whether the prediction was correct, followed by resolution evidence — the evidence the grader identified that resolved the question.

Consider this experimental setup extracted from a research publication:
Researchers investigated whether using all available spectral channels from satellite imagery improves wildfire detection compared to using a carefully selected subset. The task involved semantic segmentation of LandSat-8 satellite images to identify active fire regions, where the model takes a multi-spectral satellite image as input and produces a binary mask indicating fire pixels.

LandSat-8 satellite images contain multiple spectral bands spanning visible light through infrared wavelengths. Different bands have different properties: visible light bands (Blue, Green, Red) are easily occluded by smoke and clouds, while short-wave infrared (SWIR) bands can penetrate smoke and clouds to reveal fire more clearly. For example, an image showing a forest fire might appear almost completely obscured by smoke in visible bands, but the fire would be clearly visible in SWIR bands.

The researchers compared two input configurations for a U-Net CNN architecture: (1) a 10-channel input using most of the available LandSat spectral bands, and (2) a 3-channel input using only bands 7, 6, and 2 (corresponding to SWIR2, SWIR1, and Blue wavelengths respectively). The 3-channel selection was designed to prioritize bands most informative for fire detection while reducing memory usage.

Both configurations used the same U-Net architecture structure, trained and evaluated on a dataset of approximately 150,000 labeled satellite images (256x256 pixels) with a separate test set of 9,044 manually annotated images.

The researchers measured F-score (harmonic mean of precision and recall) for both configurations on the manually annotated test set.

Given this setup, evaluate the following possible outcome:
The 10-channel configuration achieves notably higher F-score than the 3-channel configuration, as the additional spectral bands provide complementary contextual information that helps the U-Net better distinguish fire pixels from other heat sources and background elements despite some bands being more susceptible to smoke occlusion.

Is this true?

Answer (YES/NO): NO